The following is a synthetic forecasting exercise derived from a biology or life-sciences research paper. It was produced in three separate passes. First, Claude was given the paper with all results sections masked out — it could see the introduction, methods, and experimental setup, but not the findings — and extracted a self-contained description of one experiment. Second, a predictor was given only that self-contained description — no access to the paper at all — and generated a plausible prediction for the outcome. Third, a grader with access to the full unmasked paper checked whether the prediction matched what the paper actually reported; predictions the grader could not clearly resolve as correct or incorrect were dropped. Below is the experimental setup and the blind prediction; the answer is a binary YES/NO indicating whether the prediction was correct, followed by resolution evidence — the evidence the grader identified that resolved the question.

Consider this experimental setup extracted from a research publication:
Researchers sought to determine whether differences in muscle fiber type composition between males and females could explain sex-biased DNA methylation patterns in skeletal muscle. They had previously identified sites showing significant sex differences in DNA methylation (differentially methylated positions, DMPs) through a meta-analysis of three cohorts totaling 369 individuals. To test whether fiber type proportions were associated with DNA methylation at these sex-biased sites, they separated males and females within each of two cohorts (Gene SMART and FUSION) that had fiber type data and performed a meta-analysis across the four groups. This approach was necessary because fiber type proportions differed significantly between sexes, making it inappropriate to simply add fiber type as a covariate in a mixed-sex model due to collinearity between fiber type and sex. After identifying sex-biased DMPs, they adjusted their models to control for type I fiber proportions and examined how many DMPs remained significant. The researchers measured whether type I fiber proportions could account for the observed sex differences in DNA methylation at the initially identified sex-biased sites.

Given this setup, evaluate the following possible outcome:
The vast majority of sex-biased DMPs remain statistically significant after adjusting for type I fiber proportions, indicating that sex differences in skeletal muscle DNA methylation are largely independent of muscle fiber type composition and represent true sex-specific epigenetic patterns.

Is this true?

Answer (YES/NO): YES